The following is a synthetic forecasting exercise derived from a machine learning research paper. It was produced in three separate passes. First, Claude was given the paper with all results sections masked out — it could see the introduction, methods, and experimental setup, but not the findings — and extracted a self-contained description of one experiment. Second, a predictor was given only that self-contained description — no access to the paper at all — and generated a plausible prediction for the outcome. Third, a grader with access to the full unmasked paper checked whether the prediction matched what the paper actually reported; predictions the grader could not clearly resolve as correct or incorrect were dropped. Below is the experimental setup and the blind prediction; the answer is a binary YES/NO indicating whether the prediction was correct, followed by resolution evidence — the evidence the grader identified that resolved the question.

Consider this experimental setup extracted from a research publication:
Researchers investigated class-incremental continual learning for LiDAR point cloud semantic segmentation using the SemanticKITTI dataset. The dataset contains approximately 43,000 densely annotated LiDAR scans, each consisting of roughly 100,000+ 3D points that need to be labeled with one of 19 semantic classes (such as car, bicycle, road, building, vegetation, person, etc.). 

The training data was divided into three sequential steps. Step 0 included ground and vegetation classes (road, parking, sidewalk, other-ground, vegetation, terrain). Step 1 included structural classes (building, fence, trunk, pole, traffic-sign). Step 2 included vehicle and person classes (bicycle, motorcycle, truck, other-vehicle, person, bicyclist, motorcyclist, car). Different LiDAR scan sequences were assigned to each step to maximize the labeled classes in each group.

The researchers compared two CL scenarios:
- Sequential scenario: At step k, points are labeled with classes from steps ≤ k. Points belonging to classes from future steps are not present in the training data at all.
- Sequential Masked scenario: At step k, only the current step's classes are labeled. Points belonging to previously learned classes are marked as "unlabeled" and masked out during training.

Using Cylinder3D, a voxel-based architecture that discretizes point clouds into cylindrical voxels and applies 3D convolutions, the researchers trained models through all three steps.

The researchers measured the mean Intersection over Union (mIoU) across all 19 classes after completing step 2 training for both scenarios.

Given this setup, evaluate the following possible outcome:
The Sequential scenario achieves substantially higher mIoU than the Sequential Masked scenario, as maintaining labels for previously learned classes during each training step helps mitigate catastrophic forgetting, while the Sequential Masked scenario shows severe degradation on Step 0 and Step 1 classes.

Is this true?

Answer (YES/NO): YES